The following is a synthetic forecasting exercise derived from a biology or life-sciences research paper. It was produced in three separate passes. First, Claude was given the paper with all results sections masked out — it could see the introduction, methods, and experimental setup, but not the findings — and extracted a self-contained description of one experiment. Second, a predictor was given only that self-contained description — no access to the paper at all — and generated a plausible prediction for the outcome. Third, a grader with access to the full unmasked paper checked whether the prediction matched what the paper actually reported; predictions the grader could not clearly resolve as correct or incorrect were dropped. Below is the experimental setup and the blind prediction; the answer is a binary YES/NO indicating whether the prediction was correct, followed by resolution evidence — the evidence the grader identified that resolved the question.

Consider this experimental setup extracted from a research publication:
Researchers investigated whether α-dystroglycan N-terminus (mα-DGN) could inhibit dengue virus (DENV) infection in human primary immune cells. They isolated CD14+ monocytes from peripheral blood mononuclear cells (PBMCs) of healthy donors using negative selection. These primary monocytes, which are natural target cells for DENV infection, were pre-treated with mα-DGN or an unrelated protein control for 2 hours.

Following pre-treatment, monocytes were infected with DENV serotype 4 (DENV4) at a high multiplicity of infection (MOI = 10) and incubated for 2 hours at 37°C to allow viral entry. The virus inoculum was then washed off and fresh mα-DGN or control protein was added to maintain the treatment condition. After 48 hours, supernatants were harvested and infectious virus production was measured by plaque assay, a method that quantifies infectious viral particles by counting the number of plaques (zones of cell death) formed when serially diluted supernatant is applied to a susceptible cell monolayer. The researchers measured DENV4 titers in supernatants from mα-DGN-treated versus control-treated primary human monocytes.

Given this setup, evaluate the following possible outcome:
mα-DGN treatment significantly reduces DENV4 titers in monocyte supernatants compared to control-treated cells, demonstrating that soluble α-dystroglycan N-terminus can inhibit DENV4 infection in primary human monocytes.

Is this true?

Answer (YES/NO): YES